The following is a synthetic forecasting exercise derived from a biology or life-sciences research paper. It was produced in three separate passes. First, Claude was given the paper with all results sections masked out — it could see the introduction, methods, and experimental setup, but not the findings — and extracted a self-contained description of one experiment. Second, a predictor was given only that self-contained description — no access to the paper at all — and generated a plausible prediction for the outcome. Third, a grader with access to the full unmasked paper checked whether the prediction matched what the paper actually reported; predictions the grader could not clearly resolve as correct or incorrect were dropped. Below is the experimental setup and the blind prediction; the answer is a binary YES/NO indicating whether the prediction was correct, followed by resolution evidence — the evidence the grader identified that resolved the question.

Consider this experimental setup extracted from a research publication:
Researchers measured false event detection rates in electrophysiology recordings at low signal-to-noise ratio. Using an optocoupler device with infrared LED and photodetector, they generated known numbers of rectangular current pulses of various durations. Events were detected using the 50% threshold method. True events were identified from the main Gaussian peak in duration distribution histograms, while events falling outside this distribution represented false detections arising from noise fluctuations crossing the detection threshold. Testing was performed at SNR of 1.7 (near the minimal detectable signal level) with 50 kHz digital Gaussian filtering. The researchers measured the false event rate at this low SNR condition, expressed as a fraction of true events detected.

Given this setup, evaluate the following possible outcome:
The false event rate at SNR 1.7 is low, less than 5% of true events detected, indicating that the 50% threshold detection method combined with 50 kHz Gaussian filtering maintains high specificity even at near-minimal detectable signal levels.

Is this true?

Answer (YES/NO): NO